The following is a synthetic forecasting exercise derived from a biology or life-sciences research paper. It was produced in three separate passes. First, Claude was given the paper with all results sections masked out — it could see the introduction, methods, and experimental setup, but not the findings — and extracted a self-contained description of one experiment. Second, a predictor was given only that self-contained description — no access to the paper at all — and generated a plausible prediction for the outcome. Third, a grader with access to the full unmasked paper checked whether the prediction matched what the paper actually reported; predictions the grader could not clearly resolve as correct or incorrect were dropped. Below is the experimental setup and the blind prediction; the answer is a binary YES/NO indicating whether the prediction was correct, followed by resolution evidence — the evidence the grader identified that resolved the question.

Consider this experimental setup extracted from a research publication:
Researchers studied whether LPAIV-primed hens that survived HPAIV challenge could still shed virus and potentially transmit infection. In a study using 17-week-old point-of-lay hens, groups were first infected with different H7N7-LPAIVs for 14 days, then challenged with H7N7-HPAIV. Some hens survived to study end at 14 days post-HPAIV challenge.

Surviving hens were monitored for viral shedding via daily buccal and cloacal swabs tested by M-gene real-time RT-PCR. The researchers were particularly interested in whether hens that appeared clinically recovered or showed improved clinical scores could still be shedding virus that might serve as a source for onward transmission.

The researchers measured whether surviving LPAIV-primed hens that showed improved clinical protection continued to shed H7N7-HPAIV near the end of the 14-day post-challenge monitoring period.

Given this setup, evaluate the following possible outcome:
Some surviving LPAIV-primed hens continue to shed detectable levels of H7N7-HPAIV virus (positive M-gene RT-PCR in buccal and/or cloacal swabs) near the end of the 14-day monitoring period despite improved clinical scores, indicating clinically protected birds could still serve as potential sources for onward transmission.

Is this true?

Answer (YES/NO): YES